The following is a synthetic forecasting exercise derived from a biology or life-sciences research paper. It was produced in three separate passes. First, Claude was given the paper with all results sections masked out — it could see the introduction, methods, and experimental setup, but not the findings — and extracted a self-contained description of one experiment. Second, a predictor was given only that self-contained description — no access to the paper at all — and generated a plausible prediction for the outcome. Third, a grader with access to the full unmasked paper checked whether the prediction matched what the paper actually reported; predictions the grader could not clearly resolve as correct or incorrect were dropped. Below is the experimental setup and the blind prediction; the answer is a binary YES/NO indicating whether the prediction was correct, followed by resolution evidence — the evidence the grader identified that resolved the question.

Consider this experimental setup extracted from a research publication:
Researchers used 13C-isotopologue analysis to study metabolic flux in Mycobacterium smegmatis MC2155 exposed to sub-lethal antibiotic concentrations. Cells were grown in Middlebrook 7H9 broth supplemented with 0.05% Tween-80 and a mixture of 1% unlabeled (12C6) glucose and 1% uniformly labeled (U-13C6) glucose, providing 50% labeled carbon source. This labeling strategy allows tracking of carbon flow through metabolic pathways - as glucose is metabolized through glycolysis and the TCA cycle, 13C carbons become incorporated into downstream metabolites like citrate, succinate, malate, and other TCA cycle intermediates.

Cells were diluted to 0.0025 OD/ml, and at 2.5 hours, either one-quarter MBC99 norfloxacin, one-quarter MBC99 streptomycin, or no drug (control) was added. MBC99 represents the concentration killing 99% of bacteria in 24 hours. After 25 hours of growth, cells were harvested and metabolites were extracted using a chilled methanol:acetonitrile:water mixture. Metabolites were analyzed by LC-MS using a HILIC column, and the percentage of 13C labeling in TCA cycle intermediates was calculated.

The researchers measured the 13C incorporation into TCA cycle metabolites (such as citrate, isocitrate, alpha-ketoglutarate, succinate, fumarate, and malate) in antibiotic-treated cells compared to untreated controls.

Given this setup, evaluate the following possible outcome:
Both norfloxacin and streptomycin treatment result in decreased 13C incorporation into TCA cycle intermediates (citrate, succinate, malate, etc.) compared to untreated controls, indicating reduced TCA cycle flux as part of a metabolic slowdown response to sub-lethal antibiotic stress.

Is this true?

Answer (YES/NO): NO